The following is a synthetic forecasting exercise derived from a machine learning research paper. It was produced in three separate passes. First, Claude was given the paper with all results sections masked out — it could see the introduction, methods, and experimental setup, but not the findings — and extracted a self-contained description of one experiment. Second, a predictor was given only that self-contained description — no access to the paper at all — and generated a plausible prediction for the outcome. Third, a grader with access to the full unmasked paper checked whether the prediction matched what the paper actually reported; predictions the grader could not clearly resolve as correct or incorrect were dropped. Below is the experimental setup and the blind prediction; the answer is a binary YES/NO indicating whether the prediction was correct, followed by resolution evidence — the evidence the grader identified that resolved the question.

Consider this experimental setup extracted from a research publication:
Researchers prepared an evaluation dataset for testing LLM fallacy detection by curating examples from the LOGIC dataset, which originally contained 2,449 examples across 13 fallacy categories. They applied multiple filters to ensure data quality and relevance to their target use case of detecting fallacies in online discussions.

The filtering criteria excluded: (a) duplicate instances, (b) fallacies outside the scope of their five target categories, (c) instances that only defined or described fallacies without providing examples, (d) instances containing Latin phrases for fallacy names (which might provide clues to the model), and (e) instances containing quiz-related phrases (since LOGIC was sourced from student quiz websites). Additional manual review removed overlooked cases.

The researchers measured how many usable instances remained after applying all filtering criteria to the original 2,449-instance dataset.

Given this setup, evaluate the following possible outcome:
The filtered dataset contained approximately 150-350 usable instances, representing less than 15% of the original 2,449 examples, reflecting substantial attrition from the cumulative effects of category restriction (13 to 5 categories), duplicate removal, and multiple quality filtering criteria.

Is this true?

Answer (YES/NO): NO